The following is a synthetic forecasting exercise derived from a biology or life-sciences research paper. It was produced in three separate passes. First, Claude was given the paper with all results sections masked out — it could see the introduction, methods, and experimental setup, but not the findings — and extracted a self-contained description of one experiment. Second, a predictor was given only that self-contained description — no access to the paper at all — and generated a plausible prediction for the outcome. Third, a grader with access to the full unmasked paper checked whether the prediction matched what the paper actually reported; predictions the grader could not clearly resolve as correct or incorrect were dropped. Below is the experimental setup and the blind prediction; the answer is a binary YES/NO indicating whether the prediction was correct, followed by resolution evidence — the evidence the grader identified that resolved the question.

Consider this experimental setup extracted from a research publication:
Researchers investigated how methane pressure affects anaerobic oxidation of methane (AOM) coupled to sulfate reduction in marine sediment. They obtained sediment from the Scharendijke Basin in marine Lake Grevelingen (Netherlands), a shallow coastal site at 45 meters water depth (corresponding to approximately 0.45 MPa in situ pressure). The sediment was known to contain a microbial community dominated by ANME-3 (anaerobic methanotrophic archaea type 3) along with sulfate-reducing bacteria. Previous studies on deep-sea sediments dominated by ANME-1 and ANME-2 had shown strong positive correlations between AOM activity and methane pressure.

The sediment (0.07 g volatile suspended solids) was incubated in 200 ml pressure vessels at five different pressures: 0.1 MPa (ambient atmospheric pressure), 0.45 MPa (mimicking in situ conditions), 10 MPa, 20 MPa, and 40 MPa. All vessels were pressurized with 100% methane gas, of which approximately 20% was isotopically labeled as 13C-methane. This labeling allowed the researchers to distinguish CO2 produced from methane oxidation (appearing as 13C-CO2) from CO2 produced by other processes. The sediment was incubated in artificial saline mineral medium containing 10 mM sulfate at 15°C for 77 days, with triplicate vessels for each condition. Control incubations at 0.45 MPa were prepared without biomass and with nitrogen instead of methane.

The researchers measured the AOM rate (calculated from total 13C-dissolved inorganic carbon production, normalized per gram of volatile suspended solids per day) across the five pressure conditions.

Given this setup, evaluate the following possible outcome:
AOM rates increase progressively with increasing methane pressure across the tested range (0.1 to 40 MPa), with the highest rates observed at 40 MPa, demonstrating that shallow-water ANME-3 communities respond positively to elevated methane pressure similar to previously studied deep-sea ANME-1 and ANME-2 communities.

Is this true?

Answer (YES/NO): NO